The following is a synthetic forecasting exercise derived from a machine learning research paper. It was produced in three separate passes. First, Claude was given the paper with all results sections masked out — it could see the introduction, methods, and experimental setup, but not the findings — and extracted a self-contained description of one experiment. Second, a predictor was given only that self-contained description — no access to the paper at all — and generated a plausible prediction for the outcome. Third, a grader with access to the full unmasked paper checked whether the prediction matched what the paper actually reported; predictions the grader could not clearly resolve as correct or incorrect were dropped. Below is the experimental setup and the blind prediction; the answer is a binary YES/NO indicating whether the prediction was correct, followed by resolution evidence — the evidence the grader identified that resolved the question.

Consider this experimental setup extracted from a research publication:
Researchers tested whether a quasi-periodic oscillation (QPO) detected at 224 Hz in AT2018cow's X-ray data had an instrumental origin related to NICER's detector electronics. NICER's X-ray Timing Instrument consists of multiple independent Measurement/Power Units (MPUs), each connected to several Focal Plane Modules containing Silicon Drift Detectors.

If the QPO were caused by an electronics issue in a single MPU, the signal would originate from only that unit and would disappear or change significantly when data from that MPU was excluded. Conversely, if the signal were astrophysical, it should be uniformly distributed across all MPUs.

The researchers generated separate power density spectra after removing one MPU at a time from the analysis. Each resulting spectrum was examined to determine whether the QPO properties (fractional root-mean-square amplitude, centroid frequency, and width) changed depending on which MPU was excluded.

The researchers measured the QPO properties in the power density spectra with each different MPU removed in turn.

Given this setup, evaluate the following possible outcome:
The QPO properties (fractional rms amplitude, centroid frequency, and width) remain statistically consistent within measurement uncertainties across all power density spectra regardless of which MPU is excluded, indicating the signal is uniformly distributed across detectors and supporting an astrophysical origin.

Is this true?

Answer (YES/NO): YES